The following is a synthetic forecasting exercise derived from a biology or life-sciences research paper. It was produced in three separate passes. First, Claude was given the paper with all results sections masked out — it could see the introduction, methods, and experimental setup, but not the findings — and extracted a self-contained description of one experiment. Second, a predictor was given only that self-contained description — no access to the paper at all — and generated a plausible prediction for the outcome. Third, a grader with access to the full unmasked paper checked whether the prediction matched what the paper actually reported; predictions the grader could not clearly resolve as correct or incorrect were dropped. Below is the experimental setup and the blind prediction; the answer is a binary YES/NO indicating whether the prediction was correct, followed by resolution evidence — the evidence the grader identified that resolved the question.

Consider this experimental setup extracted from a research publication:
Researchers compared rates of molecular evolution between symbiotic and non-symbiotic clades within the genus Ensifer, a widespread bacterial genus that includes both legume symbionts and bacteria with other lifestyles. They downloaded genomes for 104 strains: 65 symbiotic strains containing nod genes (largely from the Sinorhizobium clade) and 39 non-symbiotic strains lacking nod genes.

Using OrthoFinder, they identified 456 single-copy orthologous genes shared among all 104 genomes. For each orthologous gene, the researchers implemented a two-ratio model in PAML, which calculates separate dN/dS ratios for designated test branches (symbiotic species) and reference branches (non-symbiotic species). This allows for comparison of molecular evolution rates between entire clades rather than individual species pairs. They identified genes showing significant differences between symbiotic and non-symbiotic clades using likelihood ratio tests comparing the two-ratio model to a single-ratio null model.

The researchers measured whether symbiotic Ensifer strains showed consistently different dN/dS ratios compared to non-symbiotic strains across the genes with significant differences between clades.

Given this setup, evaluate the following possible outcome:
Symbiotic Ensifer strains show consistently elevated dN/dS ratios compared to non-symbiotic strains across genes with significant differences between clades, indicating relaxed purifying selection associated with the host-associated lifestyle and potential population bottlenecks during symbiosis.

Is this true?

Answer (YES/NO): YES